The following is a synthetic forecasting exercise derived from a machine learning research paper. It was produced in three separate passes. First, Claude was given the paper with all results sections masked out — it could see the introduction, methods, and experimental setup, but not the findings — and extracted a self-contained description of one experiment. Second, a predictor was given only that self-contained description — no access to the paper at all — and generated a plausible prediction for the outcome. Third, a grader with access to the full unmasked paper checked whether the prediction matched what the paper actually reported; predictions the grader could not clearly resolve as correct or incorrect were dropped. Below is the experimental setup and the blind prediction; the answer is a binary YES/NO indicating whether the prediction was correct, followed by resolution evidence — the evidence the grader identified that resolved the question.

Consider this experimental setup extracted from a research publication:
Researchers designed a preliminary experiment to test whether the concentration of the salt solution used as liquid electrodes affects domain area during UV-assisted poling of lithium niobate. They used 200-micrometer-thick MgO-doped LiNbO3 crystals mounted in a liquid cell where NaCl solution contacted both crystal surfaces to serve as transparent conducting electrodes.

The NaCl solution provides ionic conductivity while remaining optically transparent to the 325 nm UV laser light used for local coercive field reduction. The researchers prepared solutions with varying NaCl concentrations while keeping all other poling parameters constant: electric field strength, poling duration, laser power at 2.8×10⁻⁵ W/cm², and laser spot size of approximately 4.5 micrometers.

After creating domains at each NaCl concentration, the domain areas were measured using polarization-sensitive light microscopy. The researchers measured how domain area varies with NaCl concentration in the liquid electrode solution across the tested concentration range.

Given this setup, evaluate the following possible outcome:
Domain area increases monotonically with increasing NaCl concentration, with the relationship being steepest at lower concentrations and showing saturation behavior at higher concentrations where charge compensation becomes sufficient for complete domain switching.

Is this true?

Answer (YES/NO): NO